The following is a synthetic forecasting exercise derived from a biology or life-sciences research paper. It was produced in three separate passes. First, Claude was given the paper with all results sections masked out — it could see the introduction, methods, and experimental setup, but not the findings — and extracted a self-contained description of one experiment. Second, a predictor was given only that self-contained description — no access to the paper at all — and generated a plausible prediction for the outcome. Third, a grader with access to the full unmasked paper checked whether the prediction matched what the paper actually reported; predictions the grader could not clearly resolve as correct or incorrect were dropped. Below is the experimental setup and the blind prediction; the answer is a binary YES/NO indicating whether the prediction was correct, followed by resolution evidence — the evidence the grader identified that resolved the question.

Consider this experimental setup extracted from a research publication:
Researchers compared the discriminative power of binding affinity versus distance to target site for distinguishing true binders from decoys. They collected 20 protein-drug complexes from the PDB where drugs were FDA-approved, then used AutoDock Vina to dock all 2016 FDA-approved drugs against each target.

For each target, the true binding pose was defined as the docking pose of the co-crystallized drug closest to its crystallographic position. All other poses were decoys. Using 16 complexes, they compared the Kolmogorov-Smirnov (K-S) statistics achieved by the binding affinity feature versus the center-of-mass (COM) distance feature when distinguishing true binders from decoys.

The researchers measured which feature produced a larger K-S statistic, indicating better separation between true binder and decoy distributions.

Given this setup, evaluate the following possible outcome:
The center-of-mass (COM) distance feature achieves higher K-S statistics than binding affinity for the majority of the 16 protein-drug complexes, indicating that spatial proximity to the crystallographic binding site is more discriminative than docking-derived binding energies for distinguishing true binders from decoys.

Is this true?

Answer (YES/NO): YES